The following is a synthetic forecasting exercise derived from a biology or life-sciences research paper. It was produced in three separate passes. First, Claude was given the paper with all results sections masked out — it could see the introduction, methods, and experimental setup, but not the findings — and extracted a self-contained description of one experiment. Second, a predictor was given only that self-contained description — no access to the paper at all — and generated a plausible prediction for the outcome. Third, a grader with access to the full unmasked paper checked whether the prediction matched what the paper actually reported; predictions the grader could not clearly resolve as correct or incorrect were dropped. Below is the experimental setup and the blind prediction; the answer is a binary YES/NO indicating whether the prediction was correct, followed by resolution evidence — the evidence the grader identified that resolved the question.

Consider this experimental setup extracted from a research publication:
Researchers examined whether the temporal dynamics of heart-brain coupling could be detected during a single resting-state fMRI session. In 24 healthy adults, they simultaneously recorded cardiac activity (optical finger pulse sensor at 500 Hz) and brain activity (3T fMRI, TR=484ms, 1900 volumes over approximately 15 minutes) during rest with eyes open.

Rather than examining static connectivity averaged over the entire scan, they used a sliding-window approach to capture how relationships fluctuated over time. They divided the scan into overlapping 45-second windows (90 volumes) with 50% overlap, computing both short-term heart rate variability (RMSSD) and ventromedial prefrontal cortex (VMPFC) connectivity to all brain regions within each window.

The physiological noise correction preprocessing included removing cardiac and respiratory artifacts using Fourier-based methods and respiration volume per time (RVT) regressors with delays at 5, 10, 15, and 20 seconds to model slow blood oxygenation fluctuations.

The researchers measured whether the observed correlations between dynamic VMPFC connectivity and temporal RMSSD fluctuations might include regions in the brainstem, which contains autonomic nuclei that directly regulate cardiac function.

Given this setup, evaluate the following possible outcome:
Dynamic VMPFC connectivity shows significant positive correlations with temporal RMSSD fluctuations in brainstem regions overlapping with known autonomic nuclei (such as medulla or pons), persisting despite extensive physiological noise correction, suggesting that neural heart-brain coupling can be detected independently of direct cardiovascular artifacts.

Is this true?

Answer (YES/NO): NO